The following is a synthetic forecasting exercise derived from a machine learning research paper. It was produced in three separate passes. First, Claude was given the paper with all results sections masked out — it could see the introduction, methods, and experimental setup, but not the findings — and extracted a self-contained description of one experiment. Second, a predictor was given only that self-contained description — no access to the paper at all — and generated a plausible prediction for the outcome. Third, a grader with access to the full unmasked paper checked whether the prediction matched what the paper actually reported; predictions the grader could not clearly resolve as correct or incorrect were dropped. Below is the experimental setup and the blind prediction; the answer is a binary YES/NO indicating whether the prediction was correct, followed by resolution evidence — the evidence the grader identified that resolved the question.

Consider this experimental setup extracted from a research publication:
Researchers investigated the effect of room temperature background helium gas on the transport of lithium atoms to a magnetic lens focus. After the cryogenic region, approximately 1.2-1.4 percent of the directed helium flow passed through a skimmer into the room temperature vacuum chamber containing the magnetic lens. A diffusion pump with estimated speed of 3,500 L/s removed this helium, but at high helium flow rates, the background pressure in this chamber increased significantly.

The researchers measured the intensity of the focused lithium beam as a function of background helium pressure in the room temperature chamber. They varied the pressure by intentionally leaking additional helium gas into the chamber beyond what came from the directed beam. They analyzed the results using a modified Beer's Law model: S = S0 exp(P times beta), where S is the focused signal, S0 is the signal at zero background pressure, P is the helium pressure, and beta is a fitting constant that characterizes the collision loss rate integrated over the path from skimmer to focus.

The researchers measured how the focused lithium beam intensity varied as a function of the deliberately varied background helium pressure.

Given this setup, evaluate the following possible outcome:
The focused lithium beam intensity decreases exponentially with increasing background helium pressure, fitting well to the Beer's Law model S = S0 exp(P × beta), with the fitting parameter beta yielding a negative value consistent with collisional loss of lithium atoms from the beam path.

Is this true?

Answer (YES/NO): YES